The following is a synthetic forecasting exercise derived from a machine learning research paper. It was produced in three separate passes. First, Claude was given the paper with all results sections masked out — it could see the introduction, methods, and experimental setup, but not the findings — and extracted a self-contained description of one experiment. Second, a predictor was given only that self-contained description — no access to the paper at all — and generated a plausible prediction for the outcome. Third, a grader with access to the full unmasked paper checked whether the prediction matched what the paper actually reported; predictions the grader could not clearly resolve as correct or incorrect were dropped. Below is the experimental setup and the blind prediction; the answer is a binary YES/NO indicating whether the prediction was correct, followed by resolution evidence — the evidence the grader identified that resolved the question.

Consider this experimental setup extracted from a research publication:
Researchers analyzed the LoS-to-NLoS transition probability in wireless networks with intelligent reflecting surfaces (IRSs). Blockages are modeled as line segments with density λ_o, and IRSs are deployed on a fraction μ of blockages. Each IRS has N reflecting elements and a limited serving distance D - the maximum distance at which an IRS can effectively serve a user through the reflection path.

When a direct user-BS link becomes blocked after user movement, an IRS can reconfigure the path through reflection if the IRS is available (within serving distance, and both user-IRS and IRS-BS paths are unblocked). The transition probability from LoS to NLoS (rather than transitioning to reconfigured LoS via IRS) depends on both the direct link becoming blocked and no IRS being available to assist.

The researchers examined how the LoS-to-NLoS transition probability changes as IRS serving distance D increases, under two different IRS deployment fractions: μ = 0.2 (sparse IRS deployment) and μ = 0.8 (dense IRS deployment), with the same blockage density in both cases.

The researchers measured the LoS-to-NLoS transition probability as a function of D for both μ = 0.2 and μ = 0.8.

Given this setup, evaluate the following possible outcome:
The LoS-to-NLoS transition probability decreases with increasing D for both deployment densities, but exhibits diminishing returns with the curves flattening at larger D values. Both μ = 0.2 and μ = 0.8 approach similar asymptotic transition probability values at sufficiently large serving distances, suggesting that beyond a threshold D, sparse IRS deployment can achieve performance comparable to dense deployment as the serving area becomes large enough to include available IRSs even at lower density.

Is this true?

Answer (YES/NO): NO